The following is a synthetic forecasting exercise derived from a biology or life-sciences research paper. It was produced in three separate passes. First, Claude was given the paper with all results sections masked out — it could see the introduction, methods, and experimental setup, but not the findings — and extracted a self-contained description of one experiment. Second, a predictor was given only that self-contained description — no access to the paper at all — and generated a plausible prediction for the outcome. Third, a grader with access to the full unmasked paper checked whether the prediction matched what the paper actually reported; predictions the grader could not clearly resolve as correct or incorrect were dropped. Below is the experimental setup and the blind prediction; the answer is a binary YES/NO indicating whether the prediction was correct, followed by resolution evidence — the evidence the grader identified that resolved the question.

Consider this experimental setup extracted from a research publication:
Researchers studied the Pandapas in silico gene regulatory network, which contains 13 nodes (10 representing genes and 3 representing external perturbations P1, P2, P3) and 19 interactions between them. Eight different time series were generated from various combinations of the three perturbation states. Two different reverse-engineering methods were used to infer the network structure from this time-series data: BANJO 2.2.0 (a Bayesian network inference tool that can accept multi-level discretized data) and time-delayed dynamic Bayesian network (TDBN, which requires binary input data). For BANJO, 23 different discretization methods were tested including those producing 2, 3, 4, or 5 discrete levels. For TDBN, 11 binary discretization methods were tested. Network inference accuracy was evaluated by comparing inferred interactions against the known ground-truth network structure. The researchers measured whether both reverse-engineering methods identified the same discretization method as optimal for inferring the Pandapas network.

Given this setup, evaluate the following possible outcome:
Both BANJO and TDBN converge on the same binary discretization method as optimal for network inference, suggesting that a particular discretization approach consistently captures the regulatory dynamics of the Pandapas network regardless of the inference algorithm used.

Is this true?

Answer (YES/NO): YES